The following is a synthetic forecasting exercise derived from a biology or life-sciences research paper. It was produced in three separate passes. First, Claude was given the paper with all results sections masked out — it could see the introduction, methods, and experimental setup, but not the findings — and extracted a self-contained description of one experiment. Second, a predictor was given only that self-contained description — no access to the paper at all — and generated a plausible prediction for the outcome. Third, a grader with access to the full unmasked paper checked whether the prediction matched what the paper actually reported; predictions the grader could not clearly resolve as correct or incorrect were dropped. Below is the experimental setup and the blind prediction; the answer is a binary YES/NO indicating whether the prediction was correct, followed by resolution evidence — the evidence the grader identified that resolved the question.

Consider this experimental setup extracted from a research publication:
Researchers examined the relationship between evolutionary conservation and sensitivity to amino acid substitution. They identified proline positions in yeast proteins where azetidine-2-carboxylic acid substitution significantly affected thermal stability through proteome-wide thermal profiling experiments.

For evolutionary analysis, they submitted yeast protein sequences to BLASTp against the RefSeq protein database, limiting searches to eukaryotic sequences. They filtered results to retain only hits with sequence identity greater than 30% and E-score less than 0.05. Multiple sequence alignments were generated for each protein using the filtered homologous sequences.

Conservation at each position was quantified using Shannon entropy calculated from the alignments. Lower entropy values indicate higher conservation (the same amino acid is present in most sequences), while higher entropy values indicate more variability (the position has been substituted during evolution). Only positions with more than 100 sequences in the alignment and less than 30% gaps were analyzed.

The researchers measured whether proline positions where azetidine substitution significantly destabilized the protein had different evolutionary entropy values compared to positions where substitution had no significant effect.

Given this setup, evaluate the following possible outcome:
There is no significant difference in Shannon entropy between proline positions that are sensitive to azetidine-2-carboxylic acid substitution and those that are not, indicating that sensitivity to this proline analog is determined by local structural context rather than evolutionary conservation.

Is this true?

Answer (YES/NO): YES